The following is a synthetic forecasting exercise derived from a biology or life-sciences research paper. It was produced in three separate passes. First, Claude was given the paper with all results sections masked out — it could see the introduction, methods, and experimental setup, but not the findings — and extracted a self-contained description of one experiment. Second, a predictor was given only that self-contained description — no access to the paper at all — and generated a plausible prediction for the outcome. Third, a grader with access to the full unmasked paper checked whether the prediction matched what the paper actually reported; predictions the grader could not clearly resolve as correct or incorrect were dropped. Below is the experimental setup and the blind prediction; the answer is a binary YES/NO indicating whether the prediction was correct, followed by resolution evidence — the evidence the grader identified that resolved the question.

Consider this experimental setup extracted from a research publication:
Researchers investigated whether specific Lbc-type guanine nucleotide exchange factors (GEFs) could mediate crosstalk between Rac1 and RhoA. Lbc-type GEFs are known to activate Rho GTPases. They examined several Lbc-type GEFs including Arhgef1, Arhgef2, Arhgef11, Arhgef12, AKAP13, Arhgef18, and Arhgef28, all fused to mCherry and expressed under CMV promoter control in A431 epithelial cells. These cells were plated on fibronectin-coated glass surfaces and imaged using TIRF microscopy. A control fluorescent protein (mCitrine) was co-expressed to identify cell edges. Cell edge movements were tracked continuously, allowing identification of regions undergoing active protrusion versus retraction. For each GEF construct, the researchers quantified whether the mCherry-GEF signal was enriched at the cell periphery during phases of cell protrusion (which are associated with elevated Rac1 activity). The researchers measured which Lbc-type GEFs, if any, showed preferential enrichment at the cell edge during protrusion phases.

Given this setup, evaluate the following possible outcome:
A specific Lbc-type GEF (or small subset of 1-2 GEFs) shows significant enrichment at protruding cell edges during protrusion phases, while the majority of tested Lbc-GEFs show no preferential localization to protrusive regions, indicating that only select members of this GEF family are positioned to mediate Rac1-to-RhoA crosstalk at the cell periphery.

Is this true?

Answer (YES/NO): YES